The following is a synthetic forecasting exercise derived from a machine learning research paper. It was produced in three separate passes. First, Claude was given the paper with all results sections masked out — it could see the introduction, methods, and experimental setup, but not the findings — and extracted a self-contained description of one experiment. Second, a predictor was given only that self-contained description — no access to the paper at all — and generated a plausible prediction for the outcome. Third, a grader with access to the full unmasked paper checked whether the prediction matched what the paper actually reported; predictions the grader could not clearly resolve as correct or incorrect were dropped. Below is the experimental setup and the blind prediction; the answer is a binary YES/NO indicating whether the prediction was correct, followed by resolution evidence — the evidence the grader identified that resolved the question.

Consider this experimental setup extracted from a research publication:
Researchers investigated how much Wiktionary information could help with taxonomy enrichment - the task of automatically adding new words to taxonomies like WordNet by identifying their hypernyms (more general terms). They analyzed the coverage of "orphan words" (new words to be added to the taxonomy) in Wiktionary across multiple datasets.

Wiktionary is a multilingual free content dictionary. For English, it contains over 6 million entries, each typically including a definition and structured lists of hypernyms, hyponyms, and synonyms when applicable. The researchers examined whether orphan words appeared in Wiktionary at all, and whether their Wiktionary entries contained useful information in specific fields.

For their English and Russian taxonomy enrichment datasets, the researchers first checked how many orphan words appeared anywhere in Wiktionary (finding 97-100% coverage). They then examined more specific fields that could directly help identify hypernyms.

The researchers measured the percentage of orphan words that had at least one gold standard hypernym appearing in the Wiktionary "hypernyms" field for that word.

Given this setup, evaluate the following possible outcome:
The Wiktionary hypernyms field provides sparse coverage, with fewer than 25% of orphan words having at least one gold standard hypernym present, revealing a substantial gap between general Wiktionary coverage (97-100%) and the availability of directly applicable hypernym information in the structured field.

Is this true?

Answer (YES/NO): YES